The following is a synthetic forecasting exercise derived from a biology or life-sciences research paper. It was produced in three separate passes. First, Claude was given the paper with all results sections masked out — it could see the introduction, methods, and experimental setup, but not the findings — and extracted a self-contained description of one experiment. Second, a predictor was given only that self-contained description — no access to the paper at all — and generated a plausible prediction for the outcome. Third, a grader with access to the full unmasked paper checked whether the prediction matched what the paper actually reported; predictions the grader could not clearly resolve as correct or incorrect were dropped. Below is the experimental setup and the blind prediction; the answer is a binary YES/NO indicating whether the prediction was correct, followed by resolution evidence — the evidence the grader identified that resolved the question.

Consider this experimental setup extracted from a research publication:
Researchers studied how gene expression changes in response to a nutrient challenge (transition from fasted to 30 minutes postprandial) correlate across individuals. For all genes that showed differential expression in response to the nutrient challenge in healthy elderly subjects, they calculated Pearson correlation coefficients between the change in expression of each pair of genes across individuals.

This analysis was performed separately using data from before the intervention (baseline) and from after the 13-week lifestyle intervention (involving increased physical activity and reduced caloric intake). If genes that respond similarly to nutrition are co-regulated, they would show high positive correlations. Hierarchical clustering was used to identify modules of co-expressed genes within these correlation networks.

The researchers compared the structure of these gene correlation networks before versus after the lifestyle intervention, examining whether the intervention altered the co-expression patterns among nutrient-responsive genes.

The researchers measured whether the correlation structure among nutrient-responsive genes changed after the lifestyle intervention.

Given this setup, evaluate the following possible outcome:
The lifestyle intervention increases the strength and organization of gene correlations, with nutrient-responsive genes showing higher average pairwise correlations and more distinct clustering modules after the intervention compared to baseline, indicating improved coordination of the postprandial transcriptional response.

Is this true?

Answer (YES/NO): YES